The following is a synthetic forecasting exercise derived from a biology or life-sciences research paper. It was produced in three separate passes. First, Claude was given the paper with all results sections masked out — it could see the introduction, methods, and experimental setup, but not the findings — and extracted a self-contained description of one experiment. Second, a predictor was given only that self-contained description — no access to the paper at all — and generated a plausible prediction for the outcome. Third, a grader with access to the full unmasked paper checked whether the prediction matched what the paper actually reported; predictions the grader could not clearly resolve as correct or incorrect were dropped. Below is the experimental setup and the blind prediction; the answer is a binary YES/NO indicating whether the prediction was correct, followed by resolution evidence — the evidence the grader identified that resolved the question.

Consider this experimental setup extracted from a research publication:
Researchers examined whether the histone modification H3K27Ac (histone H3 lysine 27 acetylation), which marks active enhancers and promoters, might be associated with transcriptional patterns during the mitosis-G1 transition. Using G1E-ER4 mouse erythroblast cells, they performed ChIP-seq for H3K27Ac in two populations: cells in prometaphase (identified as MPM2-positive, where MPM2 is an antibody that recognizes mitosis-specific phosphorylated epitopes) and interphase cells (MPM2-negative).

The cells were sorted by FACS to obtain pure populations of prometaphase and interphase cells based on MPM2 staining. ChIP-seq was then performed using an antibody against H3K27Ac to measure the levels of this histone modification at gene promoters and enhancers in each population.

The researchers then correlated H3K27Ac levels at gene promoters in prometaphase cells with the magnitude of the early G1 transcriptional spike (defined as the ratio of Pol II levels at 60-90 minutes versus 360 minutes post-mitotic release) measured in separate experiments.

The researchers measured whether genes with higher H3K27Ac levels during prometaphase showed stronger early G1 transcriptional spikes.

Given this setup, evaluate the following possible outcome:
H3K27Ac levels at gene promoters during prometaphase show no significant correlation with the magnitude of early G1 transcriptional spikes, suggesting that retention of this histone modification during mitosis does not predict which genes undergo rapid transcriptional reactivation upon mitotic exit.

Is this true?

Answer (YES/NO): NO